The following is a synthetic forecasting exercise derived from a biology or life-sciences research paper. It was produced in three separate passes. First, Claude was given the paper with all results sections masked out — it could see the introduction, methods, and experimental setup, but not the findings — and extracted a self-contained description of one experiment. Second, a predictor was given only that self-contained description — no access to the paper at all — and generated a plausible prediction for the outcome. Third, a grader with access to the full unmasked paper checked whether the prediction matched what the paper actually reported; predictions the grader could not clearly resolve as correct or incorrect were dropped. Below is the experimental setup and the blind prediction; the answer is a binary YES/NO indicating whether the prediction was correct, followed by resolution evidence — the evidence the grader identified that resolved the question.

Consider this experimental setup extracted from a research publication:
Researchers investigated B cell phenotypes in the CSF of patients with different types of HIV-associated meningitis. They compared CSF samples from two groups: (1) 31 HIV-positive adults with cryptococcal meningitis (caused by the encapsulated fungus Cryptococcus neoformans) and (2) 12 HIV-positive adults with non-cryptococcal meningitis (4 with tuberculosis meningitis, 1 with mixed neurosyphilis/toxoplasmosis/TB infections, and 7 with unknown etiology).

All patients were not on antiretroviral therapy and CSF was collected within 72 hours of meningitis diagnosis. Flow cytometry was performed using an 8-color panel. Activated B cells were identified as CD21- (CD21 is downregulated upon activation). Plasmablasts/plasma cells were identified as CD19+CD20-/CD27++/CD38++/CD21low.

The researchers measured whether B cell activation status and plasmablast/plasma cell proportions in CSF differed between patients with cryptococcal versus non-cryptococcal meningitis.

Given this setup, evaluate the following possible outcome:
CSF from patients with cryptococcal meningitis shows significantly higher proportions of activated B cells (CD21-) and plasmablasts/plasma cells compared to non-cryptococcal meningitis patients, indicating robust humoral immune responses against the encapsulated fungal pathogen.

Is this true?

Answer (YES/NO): NO